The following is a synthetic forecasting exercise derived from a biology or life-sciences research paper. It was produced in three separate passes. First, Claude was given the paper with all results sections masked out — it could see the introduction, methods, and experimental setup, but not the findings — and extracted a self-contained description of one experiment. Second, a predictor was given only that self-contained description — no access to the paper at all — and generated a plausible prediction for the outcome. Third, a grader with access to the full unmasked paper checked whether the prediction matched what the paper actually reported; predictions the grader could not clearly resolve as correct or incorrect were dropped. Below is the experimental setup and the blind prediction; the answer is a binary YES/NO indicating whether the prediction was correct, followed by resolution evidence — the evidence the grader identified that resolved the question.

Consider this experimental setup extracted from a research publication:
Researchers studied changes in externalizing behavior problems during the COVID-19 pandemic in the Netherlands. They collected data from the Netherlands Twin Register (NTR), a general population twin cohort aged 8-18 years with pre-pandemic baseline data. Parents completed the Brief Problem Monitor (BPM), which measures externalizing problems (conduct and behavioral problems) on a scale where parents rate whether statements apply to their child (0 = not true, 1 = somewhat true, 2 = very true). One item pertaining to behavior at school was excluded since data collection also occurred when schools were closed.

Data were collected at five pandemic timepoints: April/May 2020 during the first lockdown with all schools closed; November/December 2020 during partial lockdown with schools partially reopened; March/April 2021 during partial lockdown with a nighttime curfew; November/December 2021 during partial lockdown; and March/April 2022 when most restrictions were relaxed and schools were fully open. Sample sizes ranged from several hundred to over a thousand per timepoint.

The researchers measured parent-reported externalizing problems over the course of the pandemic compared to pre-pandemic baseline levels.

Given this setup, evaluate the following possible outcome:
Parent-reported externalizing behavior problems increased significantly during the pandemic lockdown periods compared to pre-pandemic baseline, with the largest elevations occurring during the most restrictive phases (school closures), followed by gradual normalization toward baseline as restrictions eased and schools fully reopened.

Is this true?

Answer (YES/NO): NO